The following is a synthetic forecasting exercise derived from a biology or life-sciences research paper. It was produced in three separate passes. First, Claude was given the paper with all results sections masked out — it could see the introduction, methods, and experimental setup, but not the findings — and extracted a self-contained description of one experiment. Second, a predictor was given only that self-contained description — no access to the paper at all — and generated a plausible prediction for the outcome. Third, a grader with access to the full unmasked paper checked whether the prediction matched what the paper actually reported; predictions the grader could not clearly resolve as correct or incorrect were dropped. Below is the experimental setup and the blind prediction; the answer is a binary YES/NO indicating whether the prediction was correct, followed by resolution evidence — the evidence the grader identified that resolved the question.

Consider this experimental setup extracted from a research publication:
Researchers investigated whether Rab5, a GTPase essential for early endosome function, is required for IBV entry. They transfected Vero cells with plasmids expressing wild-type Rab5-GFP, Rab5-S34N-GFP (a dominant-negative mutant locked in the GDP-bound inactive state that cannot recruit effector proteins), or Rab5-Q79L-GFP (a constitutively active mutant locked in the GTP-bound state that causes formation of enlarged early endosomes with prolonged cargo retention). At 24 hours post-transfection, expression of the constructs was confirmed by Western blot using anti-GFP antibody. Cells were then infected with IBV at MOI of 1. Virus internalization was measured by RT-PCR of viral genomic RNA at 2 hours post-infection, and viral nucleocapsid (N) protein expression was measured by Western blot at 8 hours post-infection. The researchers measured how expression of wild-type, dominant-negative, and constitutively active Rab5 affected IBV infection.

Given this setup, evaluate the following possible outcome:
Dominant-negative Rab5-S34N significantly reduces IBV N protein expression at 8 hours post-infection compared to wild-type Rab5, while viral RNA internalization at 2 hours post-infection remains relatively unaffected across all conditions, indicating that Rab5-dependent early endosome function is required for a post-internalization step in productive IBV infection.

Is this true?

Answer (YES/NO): NO